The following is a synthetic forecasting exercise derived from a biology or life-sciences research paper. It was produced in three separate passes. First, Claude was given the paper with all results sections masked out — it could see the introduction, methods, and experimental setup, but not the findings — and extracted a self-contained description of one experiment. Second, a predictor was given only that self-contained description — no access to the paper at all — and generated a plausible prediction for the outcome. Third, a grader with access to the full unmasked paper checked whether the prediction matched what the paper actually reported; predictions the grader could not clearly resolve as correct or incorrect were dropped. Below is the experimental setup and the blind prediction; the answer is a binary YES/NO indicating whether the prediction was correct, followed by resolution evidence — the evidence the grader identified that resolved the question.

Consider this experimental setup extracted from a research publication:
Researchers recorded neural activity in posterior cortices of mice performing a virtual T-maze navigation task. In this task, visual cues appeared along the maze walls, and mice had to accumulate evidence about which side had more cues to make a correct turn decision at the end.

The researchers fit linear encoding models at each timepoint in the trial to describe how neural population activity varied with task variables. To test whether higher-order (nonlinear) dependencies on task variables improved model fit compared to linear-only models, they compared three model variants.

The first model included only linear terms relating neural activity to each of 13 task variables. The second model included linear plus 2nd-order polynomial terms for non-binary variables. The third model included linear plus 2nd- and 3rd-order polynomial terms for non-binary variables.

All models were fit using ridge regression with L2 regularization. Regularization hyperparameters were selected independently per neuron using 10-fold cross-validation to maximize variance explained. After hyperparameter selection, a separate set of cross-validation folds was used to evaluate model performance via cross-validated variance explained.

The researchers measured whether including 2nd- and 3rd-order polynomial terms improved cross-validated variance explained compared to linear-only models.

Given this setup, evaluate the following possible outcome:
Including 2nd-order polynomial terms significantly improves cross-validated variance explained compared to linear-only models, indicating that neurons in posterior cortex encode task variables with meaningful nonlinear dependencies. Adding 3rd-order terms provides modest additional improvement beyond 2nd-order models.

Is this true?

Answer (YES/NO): NO